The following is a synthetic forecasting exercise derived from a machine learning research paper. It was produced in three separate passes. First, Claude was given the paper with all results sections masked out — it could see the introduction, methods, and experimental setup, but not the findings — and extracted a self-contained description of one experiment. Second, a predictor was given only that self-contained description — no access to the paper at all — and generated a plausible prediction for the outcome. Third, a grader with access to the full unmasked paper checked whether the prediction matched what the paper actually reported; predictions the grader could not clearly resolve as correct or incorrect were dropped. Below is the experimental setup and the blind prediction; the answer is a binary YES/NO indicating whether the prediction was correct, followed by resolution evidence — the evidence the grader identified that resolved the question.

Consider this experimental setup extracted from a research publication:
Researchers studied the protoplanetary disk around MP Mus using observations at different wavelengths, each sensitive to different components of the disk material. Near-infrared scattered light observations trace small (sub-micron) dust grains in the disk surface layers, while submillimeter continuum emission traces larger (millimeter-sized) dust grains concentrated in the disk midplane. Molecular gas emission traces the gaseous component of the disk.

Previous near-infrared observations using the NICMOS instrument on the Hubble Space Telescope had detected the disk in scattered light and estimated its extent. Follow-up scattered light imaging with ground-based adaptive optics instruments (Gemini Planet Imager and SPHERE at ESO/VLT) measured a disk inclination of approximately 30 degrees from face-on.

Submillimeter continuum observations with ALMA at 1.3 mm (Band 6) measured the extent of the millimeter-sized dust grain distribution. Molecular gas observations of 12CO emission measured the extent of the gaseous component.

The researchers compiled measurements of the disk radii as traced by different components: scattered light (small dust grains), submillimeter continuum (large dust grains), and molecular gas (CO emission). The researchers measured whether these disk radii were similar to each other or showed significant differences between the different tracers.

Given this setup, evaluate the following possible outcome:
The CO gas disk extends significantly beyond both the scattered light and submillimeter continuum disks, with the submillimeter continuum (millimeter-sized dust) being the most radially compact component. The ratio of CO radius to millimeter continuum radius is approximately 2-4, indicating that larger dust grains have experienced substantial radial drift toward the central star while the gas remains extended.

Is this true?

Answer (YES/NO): NO